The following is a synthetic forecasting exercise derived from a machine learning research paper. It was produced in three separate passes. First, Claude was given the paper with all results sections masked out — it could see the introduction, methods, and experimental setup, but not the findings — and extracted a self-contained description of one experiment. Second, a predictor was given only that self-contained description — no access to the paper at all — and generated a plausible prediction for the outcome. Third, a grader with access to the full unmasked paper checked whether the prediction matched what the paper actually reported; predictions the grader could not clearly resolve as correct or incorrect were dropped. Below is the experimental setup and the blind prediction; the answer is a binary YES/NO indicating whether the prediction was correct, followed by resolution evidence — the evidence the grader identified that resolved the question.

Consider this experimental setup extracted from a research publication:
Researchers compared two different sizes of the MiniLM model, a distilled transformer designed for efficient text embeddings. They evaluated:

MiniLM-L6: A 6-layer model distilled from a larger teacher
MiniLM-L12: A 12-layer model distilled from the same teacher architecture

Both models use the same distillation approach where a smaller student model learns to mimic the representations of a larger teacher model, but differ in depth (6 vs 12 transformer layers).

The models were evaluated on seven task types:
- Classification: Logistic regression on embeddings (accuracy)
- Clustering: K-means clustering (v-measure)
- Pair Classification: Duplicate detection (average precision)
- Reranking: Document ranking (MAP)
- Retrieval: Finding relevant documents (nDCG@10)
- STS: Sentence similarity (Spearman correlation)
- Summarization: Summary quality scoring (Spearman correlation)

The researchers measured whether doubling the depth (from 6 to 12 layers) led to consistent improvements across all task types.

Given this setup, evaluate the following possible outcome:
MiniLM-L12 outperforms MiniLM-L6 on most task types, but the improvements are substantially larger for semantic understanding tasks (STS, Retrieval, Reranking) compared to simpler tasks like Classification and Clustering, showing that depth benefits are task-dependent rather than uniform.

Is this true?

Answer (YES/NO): YES